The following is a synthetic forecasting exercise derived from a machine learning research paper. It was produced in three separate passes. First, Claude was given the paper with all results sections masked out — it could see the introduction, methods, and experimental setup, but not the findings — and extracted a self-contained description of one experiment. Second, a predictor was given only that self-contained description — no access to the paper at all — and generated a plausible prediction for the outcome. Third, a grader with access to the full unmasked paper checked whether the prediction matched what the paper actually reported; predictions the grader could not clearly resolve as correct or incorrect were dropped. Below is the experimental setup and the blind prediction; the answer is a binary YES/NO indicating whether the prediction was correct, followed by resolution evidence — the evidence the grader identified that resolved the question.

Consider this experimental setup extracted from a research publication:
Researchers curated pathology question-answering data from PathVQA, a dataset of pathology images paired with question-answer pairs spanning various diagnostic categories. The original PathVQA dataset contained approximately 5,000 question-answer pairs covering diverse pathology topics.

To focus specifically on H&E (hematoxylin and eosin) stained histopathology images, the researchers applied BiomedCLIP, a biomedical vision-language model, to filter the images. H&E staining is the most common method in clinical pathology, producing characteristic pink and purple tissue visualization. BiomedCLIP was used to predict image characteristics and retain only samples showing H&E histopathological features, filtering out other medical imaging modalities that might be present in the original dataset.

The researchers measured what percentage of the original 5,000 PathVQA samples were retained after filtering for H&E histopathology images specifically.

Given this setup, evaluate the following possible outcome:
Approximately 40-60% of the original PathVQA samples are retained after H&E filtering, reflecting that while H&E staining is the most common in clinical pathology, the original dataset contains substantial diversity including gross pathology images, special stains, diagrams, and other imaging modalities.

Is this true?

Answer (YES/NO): NO